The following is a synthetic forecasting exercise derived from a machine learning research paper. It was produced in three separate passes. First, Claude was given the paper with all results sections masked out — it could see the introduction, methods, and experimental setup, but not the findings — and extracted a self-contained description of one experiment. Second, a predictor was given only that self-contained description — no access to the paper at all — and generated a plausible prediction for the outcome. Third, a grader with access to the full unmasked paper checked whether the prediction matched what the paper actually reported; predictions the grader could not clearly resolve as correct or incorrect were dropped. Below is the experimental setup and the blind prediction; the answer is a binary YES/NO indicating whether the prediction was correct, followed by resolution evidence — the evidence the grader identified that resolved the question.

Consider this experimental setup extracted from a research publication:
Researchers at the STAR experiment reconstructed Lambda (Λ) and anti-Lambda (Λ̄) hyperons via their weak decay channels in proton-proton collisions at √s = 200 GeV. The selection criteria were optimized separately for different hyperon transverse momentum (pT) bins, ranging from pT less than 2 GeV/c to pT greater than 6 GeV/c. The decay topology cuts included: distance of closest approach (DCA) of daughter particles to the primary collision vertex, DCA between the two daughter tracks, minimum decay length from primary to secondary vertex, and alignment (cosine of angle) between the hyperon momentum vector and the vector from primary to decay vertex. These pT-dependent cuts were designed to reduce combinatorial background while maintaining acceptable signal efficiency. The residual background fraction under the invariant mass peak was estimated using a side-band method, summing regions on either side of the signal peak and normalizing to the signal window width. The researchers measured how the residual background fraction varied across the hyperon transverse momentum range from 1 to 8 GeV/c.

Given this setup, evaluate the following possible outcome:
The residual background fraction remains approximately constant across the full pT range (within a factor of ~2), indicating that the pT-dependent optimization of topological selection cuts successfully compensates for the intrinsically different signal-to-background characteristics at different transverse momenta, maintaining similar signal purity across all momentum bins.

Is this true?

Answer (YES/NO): YES